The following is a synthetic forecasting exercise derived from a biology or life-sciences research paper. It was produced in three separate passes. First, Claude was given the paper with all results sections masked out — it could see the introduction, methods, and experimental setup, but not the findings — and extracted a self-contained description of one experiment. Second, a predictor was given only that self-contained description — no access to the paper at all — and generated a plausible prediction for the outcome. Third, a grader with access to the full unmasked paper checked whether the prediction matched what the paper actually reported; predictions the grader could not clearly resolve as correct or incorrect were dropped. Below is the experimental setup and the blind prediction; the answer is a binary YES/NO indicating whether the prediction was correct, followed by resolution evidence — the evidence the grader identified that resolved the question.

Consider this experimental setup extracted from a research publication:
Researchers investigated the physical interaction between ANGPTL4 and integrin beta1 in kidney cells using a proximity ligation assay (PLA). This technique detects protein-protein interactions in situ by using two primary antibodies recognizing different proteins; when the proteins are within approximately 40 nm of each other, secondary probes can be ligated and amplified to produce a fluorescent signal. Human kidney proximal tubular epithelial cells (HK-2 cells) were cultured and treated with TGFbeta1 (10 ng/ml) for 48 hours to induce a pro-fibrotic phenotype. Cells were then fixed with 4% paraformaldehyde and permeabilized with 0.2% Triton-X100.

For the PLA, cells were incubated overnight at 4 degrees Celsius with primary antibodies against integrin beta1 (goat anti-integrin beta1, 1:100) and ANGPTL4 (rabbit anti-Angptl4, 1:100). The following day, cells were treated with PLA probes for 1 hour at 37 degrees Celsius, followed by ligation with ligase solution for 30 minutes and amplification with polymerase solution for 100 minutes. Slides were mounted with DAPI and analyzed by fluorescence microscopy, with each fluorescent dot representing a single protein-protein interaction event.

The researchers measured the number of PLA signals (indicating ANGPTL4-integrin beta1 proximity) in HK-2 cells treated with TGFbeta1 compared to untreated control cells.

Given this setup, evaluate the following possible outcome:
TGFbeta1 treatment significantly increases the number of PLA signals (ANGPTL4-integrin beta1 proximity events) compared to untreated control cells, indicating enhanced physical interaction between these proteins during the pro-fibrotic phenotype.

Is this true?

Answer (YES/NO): YES